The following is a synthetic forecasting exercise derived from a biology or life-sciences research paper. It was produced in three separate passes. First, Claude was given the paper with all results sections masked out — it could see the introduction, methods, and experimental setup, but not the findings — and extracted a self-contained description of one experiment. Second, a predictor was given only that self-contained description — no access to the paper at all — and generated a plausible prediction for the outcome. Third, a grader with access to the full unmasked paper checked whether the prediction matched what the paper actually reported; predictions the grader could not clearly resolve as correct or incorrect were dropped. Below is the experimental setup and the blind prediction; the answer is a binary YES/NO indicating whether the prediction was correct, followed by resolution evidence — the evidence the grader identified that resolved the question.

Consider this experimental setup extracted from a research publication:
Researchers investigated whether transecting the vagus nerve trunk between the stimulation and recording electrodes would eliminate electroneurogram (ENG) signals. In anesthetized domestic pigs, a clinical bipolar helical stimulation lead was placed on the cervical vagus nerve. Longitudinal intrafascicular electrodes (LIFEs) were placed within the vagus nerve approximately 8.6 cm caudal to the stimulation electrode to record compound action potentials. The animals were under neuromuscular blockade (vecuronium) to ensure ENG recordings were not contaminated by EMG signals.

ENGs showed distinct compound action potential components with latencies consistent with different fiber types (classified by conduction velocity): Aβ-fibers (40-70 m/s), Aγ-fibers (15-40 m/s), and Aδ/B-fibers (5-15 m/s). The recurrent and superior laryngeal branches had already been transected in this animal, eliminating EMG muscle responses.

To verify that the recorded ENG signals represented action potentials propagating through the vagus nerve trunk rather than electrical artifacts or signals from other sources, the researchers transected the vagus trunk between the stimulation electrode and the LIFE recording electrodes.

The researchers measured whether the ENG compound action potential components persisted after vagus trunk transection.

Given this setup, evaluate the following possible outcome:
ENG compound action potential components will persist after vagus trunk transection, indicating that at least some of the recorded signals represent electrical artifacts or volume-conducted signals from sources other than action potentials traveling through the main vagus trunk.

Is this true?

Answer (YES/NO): NO